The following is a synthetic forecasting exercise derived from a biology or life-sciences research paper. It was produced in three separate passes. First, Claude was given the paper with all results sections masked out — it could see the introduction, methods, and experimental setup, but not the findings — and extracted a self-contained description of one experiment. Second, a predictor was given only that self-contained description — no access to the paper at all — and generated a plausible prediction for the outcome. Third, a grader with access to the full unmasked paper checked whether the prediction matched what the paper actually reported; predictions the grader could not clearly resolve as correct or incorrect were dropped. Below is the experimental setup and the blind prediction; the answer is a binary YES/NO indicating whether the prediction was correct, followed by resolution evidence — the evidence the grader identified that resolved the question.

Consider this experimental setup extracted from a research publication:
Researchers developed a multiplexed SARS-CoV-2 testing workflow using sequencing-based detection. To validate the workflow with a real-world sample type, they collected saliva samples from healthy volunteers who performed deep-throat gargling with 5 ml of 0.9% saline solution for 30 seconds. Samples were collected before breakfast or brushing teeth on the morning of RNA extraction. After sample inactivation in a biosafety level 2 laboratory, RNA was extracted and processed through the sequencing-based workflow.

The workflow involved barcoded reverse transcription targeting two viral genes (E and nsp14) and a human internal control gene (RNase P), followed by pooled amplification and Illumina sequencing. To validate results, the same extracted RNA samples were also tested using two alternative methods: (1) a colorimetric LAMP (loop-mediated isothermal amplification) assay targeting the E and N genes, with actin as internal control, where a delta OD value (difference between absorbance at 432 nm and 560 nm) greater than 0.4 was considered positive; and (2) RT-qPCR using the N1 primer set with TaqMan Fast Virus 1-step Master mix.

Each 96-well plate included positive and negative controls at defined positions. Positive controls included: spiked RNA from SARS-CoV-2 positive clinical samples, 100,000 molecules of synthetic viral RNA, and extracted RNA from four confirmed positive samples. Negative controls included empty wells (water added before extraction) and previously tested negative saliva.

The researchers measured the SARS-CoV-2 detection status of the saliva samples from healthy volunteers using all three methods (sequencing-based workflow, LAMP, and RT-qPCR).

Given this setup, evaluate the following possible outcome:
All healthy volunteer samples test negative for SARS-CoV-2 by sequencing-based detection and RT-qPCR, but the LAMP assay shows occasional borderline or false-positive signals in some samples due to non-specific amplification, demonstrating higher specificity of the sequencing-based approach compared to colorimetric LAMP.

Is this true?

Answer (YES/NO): NO